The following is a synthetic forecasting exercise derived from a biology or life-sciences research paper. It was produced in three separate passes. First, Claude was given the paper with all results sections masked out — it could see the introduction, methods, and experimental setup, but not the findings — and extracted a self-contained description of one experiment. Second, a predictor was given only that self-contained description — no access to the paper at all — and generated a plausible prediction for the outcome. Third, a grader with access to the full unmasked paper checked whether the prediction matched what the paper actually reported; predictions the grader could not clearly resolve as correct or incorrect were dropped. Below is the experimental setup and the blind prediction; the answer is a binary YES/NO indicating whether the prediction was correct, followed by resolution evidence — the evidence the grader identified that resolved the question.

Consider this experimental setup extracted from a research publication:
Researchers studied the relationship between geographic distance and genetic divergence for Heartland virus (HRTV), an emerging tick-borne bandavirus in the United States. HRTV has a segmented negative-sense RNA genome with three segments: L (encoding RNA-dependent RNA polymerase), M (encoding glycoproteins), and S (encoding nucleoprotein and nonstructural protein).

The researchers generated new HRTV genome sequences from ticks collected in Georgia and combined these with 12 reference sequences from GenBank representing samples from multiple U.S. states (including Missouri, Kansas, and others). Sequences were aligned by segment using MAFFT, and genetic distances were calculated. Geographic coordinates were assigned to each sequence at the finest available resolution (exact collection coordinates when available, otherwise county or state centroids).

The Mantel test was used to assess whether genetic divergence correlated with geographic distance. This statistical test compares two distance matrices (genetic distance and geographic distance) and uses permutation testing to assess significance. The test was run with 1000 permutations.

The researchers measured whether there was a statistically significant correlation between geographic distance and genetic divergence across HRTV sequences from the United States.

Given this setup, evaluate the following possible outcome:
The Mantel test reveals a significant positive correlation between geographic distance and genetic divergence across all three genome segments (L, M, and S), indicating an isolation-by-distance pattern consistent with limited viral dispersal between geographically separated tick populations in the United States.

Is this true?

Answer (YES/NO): NO